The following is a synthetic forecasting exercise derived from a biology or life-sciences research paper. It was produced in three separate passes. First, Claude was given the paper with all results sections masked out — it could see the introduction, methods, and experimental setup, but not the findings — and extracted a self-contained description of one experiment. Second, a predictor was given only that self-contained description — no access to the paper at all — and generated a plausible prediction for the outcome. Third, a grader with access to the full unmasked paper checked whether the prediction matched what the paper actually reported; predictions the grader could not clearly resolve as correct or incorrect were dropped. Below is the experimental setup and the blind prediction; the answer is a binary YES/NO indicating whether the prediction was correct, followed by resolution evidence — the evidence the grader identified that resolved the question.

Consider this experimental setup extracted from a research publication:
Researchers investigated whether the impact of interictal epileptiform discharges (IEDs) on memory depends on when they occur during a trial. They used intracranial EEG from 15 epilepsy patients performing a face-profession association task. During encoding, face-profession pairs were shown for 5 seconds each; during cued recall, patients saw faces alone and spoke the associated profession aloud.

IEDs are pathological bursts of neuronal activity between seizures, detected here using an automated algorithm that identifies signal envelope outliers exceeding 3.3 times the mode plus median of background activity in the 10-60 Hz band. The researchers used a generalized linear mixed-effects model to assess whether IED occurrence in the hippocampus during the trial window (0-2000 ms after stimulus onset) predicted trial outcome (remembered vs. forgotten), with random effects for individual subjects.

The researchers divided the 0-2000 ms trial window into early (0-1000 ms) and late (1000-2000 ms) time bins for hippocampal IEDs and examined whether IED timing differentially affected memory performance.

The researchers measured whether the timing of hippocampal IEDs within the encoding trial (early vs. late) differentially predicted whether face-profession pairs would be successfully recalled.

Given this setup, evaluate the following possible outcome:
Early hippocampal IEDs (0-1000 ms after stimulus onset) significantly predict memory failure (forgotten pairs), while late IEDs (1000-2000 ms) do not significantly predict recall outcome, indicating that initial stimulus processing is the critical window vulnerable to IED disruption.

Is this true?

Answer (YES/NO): NO